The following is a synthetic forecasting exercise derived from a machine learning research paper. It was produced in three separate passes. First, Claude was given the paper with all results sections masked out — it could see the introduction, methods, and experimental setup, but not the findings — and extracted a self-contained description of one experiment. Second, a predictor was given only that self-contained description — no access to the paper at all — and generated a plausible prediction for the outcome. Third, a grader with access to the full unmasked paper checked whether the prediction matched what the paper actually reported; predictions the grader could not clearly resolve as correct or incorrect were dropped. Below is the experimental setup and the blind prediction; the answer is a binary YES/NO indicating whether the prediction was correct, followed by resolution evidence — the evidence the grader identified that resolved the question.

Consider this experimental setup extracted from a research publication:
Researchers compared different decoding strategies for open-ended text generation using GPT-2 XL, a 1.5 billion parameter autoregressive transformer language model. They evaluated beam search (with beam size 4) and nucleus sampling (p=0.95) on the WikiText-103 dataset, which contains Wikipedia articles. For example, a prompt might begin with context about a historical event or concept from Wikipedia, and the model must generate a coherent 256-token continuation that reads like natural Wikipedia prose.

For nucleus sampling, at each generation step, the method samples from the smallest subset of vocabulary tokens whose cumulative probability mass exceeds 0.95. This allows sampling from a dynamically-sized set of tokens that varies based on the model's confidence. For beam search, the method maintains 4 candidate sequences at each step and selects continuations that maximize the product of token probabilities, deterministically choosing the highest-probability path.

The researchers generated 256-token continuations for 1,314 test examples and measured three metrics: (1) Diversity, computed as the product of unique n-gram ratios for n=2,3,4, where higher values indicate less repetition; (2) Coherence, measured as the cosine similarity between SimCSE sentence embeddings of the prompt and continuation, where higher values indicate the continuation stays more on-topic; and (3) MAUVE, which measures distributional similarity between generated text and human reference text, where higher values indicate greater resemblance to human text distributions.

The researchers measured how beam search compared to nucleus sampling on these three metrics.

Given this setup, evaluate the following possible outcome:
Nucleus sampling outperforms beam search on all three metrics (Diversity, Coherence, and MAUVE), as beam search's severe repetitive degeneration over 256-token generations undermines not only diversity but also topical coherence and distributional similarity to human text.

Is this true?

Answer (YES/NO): NO